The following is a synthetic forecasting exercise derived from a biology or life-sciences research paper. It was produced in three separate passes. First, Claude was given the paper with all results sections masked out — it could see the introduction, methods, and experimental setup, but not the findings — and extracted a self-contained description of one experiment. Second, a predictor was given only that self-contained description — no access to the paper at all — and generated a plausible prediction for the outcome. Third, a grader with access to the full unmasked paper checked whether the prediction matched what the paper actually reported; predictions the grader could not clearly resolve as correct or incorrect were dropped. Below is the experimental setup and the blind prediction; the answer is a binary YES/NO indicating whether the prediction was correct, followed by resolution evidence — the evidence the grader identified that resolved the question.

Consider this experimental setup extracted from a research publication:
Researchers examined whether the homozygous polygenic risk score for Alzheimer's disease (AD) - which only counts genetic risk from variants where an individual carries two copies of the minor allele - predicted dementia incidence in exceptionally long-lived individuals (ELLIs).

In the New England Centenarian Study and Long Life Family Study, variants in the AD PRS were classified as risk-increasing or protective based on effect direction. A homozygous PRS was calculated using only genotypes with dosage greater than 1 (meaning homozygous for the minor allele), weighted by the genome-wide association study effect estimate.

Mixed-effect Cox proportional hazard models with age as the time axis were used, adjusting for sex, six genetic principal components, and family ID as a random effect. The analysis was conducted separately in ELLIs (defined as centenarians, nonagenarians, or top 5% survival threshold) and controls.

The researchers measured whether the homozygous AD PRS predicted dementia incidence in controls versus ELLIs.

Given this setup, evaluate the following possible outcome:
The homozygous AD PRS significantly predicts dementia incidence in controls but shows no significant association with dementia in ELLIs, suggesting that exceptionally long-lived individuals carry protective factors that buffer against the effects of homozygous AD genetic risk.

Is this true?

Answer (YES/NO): YES